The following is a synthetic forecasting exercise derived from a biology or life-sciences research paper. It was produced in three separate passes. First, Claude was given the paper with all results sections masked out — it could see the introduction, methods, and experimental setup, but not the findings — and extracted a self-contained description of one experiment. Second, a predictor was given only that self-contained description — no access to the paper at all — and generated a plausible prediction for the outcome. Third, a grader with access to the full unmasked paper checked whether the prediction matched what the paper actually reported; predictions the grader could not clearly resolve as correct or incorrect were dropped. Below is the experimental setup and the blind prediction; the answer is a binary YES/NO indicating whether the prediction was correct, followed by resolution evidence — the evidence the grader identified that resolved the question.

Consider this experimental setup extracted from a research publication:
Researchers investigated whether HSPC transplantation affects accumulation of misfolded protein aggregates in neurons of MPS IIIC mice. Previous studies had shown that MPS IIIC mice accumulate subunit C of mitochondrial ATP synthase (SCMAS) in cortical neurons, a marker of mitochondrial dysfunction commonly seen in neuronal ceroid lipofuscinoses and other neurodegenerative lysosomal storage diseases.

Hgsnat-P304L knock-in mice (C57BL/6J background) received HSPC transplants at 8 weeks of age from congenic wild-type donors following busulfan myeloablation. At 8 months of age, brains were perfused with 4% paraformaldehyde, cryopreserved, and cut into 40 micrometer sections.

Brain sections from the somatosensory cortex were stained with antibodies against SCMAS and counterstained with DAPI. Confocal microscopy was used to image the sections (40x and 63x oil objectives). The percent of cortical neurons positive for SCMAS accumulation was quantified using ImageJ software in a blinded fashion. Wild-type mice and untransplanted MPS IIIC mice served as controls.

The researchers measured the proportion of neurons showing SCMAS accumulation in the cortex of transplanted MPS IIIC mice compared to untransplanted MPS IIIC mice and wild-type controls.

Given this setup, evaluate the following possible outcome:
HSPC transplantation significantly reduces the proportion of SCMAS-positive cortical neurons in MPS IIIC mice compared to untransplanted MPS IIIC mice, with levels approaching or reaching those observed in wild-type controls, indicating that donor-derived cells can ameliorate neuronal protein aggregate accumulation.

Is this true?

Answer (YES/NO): NO